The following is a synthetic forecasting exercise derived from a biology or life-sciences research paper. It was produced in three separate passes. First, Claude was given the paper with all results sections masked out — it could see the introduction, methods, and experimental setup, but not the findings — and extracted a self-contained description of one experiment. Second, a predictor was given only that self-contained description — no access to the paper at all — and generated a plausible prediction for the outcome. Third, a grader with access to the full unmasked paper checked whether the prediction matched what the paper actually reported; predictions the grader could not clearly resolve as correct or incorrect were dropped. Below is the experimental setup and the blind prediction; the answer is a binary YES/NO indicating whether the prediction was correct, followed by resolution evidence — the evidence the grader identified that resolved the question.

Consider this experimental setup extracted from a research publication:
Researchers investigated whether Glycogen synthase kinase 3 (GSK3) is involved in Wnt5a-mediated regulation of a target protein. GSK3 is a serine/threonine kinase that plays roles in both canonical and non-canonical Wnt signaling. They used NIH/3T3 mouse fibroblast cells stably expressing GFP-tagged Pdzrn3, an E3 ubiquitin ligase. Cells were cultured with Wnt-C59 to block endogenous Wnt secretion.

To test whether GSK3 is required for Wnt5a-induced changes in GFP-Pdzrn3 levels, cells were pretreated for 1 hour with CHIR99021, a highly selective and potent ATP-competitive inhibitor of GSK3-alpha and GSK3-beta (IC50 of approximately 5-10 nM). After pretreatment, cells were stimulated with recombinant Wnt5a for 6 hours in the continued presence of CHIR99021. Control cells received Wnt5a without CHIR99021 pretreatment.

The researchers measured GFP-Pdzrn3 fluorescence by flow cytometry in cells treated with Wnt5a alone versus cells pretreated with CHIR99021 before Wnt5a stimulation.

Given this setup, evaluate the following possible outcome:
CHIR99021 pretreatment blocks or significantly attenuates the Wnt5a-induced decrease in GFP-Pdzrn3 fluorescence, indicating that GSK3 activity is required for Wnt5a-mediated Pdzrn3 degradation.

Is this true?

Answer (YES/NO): YES